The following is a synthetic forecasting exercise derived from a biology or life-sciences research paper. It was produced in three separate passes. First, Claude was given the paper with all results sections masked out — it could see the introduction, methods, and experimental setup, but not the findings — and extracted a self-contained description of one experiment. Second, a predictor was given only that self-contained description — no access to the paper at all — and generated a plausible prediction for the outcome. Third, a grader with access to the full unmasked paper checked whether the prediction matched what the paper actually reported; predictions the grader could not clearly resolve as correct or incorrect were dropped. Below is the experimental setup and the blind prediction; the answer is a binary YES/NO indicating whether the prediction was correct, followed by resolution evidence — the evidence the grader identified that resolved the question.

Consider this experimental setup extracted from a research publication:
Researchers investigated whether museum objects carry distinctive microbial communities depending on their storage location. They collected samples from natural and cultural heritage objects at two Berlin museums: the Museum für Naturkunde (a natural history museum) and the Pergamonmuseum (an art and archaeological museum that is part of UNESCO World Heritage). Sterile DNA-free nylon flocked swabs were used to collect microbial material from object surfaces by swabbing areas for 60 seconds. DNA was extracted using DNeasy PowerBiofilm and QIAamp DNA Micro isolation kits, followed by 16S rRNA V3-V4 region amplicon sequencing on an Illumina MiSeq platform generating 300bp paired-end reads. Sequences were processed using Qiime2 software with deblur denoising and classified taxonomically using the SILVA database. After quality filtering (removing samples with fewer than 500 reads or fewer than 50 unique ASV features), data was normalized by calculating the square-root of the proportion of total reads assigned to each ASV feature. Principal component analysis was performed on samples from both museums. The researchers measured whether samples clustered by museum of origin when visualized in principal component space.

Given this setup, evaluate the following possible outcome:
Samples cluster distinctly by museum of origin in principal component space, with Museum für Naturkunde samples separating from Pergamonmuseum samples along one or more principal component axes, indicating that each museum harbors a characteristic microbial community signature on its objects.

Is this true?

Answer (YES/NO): NO